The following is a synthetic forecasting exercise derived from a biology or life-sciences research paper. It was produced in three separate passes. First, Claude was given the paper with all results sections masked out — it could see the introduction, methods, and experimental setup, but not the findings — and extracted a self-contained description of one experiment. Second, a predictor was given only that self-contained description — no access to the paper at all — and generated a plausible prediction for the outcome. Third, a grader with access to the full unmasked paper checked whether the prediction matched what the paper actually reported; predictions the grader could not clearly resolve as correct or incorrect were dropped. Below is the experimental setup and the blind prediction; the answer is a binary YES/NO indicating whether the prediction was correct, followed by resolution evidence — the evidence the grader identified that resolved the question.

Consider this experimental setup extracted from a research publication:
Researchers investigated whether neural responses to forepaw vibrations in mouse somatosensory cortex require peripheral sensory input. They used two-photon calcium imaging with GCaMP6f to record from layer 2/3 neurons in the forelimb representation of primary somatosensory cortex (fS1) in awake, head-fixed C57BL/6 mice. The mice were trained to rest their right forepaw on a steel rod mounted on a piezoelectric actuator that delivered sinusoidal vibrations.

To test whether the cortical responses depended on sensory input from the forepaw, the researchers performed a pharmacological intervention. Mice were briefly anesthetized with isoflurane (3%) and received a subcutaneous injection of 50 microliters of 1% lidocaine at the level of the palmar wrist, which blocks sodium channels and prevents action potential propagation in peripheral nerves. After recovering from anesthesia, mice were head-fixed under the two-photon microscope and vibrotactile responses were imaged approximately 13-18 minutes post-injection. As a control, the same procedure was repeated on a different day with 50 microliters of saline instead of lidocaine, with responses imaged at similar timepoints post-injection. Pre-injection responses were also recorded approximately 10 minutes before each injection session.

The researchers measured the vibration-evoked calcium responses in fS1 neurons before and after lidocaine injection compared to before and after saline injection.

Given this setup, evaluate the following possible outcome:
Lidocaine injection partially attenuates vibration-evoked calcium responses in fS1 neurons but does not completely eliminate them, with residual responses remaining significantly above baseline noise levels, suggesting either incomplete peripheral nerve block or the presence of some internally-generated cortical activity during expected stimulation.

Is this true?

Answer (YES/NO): YES